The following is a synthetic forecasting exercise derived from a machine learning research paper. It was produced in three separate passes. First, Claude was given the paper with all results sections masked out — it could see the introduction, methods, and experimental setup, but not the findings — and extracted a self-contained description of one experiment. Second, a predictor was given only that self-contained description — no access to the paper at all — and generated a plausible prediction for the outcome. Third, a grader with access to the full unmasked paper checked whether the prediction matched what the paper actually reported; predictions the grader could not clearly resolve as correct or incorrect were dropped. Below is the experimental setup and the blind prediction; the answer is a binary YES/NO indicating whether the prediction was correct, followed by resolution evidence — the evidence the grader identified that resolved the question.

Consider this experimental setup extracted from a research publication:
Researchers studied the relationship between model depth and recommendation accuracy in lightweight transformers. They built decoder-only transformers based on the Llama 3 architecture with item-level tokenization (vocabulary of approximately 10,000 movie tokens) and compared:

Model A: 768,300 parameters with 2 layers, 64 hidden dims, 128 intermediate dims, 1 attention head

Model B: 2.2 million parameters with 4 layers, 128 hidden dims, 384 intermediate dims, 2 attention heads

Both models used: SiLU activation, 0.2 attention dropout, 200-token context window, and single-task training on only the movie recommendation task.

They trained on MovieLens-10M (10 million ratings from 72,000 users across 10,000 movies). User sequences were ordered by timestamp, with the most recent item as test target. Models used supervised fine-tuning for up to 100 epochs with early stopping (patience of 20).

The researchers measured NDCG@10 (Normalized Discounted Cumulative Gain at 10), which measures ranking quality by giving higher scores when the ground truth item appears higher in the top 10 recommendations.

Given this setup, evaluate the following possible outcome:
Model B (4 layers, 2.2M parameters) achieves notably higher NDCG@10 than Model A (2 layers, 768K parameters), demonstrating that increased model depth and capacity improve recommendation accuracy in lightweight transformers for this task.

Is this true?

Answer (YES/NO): YES